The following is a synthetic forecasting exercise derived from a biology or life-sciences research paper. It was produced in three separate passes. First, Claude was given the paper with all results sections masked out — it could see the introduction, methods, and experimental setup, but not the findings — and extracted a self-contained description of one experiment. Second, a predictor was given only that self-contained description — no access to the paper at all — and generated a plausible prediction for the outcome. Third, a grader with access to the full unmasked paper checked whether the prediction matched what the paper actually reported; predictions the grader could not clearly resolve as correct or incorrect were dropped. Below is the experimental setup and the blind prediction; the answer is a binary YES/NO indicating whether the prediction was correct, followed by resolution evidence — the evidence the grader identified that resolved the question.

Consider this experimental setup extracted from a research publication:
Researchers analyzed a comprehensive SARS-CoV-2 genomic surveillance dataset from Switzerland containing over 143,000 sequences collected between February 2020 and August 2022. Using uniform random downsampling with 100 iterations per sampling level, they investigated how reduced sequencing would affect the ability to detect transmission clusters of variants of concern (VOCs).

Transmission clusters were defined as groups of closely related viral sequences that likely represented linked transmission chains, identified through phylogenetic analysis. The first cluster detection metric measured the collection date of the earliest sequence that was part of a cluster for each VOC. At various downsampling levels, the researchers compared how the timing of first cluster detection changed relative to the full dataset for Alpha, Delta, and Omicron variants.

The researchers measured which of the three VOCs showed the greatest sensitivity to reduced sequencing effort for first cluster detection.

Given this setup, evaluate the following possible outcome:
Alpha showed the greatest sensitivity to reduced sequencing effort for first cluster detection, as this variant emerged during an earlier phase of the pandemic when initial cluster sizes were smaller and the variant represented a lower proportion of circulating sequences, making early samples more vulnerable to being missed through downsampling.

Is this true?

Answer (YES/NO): NO